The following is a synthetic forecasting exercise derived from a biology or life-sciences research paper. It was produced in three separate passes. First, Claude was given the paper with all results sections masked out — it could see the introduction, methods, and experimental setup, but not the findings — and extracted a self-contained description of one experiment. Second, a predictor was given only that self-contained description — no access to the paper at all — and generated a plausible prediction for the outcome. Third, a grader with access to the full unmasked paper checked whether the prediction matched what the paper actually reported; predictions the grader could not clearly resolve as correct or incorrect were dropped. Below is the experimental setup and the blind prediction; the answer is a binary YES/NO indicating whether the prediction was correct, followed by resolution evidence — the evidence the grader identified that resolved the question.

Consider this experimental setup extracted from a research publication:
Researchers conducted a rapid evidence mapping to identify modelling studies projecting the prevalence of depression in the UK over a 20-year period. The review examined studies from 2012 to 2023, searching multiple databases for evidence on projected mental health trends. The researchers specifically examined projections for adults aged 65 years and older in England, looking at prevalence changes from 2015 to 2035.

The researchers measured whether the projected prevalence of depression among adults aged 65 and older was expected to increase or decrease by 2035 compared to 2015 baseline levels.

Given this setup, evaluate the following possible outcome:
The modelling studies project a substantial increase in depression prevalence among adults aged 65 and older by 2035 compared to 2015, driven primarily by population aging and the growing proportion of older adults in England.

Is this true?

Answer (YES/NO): NO